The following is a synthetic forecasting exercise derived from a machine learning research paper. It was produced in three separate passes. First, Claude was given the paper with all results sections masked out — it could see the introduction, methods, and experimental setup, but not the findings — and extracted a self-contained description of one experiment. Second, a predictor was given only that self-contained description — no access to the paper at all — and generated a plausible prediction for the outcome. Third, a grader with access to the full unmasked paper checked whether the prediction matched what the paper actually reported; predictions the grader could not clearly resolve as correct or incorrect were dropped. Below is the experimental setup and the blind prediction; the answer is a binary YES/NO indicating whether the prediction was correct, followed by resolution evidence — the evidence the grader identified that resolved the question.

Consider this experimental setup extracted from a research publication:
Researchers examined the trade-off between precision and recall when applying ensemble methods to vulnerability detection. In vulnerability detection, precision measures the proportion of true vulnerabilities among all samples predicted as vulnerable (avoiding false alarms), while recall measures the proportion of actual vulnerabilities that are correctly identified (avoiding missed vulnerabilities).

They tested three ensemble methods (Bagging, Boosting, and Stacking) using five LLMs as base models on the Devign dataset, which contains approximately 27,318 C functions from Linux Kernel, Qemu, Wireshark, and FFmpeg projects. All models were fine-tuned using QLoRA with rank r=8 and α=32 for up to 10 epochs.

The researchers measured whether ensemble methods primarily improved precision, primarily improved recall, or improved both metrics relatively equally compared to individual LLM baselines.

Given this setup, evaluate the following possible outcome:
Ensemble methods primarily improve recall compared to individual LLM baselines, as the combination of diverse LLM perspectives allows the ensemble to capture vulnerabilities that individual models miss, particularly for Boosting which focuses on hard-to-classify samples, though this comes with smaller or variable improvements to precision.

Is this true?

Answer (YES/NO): NO